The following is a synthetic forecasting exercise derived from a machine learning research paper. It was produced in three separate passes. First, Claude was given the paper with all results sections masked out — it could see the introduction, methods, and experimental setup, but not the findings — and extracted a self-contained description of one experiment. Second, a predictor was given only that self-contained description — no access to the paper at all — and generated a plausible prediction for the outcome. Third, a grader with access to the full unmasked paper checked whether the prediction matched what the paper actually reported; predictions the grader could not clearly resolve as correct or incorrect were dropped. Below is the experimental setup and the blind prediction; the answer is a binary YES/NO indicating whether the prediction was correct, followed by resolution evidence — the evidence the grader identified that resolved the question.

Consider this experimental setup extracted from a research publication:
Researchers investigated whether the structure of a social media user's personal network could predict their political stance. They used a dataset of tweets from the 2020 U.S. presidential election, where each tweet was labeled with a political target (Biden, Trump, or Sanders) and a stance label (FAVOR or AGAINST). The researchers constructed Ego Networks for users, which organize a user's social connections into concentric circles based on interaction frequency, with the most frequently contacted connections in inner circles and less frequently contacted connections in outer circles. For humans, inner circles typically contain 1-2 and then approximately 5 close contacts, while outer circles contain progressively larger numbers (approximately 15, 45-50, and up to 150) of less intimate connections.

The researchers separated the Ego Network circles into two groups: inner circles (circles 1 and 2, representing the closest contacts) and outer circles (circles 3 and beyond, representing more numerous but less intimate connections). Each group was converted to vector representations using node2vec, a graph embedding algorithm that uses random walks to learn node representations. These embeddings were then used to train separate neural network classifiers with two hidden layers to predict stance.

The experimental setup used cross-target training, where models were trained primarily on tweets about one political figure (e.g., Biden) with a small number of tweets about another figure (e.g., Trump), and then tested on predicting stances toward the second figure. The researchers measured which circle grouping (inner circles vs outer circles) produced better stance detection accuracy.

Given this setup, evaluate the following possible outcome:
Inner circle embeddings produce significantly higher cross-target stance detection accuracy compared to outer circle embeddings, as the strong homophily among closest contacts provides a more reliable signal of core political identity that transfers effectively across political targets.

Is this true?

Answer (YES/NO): NO